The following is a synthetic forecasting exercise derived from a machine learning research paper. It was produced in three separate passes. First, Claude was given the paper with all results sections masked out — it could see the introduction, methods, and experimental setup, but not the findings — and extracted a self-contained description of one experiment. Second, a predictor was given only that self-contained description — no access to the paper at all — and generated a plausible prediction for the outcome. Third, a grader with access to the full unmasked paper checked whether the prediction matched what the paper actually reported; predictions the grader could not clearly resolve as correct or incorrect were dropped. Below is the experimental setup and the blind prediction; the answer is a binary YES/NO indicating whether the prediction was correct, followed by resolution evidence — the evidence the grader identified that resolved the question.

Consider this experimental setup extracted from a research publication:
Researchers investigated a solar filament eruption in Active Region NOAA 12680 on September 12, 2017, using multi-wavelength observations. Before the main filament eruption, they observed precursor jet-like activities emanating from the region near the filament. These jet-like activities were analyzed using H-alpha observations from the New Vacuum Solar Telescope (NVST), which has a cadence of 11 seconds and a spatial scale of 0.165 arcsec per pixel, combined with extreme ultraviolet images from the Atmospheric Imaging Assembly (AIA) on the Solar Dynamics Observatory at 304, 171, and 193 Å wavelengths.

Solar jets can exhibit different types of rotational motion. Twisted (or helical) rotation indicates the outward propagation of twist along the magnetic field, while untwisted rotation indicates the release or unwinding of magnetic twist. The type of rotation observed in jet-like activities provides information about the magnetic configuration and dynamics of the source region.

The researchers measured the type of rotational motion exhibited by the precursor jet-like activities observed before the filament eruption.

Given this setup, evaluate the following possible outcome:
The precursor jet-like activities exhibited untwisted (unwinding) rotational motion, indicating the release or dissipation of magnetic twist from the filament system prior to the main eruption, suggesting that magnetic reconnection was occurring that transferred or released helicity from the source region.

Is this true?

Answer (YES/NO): YES